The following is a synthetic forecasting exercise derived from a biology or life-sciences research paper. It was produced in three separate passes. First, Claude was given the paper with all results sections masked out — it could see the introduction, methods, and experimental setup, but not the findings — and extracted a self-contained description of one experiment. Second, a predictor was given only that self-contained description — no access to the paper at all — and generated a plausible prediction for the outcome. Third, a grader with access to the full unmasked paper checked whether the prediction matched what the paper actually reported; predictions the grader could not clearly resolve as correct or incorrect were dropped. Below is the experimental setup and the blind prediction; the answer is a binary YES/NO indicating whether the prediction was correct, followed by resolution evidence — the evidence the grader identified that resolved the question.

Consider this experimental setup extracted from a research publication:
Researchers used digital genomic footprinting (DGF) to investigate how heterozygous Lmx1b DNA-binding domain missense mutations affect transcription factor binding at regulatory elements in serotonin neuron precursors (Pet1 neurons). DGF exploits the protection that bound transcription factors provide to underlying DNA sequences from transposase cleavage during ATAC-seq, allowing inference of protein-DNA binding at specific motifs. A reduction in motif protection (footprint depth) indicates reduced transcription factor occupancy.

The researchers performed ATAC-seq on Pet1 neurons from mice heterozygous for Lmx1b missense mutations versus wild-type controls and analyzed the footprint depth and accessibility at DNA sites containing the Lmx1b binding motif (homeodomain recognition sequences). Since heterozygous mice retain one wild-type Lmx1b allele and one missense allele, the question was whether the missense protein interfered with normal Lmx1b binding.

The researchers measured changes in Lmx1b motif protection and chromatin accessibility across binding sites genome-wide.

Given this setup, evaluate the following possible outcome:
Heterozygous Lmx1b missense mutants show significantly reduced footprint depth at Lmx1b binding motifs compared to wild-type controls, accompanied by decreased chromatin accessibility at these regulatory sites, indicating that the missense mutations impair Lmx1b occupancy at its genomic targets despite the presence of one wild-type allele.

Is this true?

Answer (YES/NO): NO